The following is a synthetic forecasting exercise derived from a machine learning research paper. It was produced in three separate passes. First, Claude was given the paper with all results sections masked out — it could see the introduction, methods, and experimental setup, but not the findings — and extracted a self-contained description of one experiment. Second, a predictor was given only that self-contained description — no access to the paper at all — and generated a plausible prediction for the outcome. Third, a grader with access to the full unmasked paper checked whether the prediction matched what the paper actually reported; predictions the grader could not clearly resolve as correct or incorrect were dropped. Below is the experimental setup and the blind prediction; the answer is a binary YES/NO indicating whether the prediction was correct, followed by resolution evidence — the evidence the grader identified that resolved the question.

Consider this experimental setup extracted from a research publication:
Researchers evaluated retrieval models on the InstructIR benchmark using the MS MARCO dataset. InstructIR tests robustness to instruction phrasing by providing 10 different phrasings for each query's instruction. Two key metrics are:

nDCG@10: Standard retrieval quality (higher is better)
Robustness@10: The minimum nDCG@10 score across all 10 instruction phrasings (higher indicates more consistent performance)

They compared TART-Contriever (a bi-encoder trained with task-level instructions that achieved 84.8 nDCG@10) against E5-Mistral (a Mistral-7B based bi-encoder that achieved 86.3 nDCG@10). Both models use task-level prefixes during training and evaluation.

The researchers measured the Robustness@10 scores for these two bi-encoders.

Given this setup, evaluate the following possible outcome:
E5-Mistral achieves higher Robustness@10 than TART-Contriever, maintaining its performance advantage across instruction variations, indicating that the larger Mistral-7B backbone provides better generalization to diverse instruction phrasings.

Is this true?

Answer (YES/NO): YES